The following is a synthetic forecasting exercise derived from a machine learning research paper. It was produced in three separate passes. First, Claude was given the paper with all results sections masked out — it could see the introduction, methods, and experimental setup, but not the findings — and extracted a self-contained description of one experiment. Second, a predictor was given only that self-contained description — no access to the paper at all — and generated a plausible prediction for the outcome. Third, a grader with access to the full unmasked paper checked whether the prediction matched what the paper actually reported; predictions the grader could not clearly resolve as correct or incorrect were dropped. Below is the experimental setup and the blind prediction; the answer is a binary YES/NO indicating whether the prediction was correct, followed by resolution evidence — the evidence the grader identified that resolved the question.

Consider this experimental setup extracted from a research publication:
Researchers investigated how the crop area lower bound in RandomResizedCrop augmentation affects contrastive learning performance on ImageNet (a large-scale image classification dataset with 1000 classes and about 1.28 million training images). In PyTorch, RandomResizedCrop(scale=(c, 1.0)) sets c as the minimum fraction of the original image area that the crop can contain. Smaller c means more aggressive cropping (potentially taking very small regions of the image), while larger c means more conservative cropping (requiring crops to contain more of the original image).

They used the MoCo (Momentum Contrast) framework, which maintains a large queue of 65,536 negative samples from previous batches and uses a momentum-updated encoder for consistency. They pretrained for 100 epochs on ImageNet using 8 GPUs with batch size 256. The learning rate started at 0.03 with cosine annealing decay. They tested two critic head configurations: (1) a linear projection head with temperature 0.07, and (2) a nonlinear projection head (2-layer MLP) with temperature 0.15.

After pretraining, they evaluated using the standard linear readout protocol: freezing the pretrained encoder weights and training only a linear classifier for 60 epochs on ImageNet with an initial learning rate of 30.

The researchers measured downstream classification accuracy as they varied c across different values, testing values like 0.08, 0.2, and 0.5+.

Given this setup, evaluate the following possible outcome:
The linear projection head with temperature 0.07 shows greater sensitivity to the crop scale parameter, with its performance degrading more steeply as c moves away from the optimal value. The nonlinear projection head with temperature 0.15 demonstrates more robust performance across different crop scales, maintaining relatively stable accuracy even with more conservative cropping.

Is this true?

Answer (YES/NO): NO